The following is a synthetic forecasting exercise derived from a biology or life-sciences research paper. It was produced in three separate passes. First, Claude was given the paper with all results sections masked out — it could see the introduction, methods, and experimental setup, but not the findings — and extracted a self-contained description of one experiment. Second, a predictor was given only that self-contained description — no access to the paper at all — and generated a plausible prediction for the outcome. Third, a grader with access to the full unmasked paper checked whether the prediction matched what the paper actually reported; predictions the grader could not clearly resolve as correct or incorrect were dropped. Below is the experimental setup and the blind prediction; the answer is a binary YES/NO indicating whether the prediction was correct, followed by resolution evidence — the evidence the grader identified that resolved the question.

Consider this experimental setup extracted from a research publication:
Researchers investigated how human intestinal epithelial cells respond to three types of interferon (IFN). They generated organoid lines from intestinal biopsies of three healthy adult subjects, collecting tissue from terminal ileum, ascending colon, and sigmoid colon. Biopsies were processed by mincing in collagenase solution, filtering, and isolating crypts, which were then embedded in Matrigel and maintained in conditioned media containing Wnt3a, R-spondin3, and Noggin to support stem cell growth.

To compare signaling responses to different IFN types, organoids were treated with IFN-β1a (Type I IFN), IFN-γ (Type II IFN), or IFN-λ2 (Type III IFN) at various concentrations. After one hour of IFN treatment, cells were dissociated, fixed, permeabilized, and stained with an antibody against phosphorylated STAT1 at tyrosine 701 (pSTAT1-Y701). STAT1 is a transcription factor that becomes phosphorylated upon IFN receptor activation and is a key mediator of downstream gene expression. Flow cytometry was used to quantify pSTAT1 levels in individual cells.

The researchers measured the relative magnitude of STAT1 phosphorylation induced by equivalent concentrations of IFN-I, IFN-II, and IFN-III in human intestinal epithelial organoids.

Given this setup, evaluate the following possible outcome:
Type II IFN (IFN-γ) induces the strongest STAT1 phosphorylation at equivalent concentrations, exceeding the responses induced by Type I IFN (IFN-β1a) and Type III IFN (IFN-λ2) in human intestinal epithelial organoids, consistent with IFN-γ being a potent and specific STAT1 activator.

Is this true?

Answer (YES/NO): YES